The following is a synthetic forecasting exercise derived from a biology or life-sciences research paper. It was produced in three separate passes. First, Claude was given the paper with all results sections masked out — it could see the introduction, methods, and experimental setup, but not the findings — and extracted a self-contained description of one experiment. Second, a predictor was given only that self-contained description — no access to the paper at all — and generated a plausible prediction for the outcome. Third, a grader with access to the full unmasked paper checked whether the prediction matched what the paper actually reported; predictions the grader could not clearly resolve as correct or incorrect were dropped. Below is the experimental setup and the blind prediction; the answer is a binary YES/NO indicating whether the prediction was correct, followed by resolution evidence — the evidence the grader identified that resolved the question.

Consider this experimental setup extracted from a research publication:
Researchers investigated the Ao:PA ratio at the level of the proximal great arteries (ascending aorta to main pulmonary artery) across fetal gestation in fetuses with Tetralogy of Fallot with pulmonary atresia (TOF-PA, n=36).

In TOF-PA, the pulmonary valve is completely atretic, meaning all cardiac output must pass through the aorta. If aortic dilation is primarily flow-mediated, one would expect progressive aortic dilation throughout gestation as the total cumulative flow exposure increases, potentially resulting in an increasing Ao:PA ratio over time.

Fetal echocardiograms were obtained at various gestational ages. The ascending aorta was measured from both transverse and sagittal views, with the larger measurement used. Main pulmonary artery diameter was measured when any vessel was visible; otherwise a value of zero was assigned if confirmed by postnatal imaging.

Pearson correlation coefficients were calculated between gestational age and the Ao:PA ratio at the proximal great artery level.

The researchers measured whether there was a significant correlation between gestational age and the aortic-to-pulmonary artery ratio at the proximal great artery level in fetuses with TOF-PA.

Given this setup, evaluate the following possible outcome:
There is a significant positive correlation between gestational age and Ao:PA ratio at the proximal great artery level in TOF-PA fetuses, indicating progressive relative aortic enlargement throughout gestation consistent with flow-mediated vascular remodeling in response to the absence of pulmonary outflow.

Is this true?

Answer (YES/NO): NO